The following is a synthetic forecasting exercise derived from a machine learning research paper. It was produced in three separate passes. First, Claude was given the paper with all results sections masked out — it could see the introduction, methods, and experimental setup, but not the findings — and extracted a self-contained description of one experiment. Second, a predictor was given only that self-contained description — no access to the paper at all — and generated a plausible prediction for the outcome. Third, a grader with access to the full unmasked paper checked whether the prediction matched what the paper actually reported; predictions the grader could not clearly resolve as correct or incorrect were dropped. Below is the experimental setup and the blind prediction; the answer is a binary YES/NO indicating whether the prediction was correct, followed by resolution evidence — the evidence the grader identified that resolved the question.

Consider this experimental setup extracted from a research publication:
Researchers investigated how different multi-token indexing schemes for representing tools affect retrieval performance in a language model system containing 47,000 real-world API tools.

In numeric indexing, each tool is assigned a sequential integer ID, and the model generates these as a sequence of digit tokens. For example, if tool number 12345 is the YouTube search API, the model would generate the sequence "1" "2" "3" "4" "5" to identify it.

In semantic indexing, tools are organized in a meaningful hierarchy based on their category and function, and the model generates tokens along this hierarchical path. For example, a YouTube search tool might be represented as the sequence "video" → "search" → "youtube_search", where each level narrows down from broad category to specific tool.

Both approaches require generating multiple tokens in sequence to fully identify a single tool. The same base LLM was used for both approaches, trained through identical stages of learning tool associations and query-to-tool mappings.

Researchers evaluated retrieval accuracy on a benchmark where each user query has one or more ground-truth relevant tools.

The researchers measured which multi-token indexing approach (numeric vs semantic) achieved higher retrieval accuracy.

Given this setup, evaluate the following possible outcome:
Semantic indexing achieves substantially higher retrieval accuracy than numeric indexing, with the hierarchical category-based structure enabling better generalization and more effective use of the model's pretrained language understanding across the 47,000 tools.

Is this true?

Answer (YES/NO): NO